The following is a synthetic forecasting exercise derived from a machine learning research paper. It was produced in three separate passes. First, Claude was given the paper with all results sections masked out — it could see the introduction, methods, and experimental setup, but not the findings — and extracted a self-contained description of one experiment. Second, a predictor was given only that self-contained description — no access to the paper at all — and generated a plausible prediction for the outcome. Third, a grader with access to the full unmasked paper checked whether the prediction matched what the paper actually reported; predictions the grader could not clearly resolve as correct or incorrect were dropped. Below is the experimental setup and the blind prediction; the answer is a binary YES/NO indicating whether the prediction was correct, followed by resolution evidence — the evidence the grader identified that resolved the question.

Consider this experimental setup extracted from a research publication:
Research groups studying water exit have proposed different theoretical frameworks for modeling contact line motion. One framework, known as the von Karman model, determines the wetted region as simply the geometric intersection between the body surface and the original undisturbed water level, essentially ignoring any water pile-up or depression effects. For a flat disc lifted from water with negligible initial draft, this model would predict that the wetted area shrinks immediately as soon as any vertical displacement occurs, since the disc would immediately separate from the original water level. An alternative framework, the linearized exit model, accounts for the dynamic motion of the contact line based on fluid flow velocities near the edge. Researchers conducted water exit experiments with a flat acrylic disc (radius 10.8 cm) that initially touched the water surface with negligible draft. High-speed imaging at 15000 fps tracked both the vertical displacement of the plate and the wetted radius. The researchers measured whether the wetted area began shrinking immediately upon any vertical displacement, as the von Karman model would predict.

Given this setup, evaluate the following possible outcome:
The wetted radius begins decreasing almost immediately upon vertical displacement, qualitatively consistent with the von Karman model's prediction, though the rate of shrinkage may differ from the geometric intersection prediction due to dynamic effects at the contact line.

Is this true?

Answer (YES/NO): NO